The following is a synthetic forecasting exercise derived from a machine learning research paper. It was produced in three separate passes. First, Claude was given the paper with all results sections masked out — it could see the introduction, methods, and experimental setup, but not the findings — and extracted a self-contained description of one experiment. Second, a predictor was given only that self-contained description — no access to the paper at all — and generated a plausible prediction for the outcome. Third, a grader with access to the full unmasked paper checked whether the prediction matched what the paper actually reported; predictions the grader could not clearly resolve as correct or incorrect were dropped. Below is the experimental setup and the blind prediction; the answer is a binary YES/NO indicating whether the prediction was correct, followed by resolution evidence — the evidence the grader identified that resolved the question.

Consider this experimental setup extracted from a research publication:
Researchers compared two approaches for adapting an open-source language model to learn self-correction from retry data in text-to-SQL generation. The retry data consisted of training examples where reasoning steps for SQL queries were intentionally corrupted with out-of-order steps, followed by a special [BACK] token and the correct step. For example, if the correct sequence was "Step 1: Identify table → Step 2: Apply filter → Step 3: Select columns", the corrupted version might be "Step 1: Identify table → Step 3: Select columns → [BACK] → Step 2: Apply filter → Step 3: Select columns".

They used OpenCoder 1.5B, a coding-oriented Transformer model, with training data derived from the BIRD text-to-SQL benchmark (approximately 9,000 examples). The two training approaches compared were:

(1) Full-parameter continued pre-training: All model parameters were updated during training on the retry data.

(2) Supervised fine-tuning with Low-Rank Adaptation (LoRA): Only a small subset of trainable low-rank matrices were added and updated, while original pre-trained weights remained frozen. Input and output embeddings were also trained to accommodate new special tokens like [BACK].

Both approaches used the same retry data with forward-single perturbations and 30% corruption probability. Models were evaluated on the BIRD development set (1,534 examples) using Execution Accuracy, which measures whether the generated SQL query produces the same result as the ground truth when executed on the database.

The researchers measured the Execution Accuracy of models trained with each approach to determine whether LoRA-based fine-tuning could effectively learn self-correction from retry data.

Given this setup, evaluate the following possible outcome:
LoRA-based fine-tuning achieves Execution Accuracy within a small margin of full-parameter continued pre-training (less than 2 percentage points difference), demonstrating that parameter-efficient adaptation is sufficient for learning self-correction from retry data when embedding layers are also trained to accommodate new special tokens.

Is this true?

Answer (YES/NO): NO